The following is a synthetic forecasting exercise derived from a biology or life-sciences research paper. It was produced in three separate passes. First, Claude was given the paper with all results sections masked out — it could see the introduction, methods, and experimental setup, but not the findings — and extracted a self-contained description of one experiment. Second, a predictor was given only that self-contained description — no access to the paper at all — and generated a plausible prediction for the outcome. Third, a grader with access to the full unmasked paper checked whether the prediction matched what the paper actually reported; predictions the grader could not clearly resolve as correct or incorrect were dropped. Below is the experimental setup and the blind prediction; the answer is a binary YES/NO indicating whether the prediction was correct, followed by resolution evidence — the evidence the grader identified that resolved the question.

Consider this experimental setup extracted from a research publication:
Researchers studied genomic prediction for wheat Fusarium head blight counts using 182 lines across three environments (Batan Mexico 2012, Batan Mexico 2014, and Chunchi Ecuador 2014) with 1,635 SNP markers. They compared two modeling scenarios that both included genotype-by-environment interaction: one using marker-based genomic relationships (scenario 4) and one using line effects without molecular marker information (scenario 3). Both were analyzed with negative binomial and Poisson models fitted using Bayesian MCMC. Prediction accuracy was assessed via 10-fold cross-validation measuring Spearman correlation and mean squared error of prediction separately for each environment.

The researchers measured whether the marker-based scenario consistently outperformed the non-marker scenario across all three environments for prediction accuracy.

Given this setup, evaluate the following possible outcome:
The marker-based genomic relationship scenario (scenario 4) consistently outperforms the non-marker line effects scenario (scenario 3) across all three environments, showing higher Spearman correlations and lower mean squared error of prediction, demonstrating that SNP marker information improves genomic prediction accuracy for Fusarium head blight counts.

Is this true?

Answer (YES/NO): NO